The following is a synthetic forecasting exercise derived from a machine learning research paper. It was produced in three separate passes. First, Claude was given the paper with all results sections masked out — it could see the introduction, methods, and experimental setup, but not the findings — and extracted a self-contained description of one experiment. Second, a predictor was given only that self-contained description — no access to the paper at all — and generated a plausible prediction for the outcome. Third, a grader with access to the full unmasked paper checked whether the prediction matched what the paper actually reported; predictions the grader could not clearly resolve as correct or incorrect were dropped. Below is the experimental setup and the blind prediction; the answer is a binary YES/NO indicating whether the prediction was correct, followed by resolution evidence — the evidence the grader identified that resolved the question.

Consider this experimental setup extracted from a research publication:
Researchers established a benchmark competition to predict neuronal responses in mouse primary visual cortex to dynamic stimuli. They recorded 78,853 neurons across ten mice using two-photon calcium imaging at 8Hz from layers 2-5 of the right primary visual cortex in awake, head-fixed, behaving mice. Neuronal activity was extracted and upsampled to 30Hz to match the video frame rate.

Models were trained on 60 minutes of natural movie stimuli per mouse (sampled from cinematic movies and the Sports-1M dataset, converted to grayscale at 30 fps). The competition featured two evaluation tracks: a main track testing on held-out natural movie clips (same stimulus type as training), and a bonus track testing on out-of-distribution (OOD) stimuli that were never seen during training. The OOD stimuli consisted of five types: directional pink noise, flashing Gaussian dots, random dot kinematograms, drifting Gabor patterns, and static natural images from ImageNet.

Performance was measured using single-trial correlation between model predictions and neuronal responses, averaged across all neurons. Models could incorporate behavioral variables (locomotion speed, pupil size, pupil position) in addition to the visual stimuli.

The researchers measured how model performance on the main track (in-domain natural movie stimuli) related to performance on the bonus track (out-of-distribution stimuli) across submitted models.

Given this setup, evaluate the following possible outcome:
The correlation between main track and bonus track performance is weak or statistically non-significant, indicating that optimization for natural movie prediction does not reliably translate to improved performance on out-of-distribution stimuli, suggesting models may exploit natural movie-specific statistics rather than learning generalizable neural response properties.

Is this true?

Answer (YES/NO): NO